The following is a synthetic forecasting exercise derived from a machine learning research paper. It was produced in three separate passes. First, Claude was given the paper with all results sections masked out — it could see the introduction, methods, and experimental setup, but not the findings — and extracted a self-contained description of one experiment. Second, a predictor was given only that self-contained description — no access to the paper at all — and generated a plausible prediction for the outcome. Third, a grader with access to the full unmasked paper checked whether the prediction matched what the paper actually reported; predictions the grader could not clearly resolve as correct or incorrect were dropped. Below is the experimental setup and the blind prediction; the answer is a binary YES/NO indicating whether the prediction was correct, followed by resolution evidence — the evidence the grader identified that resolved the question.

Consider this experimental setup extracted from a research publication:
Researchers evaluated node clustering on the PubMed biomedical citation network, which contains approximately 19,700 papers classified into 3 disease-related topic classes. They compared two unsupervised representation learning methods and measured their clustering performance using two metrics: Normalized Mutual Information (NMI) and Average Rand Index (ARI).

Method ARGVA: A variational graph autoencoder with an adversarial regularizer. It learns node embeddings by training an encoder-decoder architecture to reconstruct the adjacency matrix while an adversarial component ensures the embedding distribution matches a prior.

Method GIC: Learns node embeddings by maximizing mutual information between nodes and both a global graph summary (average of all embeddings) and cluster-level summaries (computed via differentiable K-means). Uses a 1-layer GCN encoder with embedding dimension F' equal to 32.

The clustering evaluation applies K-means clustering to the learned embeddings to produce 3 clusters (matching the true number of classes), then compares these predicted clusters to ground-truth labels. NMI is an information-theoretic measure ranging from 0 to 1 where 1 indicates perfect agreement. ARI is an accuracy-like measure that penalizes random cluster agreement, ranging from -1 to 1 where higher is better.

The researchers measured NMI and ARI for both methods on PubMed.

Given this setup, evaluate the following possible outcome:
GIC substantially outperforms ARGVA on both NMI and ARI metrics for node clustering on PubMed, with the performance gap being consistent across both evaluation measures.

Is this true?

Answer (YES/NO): NO